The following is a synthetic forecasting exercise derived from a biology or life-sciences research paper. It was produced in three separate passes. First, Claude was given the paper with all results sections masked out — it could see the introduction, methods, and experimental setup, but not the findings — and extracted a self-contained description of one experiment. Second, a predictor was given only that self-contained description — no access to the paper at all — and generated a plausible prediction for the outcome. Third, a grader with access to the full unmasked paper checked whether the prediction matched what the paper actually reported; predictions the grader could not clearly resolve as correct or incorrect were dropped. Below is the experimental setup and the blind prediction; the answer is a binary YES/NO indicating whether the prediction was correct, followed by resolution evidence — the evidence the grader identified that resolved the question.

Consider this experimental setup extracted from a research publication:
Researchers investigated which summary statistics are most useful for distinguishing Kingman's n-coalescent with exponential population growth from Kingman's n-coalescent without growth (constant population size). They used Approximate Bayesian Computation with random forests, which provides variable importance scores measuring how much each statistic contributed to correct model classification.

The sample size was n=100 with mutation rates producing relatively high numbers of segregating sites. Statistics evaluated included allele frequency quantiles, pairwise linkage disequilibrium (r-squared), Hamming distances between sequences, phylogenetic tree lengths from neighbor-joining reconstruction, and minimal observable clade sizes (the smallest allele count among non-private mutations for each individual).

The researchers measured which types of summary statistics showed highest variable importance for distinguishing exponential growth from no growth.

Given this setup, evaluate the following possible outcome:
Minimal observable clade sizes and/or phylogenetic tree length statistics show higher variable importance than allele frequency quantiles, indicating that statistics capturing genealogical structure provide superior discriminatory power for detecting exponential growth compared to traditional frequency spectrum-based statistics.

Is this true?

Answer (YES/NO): NO